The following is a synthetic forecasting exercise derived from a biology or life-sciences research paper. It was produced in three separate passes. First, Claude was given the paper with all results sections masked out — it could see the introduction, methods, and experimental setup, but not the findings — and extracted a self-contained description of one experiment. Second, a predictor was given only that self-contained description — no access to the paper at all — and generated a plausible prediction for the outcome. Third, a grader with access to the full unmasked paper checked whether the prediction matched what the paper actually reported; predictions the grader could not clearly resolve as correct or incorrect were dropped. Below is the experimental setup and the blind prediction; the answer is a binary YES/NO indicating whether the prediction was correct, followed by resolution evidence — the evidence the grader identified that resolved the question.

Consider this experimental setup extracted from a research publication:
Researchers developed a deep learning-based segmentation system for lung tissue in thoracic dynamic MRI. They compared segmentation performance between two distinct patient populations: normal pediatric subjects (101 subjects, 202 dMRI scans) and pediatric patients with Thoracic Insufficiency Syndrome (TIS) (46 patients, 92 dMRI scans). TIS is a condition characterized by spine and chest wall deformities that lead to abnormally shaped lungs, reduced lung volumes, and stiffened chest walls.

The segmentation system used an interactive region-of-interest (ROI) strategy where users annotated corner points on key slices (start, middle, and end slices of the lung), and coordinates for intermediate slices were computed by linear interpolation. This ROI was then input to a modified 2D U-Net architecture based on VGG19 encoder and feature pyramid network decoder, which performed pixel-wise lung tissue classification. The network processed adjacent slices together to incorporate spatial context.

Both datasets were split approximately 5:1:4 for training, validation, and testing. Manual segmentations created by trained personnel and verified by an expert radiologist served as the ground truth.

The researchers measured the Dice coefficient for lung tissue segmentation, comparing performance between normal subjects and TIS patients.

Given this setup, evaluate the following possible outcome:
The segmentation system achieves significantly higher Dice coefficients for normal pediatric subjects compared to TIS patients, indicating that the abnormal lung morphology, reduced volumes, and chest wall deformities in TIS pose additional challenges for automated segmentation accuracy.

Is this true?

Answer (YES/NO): YES